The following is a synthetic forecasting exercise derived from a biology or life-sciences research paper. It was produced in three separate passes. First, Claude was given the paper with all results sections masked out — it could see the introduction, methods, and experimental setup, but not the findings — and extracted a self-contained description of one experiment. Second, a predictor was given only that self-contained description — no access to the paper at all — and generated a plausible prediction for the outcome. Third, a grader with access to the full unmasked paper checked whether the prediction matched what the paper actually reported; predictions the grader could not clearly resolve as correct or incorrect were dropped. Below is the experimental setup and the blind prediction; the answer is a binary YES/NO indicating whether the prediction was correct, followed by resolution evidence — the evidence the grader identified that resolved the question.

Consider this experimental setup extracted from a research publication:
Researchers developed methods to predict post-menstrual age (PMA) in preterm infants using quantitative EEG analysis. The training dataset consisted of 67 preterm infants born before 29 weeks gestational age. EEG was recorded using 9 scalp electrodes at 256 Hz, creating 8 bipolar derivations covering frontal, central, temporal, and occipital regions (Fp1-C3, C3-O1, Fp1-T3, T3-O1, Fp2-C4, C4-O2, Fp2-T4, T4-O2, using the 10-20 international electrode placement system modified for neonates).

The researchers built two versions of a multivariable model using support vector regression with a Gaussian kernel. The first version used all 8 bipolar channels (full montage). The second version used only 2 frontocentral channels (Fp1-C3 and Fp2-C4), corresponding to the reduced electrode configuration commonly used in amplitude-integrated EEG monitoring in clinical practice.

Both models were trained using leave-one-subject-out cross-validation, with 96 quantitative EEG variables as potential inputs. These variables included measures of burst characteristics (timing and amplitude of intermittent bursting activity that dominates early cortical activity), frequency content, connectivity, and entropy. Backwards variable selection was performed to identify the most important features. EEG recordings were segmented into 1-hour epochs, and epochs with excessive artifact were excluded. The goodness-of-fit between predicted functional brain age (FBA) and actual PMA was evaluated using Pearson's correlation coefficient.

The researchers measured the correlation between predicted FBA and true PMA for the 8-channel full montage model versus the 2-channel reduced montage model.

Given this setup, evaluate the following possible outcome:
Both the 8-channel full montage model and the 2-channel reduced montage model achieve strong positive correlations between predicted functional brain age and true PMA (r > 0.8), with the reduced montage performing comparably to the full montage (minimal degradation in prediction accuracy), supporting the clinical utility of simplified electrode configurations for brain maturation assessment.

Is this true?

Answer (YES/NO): YES